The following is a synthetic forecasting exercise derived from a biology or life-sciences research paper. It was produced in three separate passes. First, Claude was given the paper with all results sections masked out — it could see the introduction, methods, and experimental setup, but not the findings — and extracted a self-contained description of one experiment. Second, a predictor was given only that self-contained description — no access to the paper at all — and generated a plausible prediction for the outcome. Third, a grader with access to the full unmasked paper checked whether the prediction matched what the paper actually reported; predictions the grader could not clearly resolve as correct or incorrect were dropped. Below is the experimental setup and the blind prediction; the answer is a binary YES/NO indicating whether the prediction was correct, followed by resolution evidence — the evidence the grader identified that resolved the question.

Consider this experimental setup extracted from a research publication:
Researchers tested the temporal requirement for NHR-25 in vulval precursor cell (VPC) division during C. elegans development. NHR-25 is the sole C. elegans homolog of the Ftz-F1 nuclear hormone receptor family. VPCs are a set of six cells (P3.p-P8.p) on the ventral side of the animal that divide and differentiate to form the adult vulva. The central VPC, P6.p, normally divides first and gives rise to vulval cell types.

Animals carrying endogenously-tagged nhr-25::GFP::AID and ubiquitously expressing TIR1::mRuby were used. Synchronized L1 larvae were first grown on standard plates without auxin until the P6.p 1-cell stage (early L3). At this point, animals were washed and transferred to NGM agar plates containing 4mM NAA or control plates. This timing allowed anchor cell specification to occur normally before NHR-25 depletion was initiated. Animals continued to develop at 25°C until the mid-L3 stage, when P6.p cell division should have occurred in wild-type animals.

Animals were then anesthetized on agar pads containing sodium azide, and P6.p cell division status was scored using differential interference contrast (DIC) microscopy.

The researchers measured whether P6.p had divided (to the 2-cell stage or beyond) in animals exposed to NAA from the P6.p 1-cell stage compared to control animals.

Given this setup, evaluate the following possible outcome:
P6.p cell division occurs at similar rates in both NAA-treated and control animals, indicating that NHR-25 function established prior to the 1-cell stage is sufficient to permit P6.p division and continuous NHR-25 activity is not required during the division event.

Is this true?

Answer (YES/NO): NO